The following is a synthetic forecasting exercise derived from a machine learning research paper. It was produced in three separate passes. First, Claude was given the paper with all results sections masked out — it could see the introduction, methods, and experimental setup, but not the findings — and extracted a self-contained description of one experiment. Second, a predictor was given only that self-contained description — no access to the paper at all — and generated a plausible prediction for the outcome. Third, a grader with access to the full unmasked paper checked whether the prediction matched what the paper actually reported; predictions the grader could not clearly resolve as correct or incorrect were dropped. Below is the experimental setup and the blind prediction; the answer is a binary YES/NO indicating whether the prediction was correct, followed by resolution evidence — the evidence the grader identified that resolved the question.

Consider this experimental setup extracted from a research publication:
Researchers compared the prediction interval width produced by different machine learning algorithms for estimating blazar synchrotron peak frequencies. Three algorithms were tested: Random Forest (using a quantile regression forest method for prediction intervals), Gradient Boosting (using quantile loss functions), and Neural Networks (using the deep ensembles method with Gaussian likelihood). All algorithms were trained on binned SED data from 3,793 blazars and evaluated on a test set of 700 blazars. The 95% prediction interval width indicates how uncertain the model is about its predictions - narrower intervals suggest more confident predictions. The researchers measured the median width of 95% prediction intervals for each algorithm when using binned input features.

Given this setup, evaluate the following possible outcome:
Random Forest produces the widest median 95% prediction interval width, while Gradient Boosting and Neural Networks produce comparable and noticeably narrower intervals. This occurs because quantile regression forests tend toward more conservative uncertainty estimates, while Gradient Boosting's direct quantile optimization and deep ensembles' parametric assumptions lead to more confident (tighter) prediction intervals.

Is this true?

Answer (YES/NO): NO